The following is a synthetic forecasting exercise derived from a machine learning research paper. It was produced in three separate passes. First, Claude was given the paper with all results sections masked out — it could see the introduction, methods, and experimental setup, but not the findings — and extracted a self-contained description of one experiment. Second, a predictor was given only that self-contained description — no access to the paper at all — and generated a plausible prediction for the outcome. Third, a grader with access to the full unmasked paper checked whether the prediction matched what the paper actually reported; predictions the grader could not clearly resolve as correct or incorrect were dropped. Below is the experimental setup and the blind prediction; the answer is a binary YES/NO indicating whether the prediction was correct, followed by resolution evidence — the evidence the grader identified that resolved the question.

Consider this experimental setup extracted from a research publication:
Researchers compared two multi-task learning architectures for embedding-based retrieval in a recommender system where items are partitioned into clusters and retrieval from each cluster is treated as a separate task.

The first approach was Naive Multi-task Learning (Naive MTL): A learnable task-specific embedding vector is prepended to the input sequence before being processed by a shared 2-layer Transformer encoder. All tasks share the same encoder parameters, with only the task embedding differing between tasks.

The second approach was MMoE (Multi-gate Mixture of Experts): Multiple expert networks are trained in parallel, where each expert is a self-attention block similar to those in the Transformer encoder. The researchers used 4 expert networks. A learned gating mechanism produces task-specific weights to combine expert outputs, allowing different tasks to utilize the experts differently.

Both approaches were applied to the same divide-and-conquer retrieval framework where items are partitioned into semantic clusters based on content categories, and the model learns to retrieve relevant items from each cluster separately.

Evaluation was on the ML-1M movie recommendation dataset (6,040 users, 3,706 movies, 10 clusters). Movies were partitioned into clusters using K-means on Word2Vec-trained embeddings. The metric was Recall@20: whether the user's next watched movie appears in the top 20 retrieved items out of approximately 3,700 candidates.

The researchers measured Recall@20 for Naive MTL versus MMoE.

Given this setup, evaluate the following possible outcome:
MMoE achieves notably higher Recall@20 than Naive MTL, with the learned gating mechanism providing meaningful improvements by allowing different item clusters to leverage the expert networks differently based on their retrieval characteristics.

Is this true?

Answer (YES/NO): NO